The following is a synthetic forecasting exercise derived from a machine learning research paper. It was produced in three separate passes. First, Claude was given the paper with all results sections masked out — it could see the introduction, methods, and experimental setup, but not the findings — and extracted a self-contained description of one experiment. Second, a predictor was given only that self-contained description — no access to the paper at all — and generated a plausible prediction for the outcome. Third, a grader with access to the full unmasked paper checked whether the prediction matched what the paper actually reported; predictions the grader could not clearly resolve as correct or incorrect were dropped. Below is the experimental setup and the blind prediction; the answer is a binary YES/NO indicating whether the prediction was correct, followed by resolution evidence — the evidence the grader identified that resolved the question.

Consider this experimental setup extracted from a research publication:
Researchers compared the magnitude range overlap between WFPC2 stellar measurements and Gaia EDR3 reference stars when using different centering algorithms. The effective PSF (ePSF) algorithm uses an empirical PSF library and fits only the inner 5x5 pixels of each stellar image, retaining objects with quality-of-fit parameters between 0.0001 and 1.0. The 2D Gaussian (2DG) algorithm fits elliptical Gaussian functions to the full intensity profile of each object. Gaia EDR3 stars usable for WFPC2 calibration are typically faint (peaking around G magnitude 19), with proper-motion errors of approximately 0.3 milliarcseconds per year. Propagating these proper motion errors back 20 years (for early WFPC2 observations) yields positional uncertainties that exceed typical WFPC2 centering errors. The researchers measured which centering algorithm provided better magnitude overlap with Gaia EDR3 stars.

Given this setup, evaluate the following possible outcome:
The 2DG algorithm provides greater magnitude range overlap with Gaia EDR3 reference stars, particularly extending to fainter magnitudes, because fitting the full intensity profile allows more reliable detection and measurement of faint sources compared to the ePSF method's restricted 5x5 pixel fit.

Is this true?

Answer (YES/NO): NO